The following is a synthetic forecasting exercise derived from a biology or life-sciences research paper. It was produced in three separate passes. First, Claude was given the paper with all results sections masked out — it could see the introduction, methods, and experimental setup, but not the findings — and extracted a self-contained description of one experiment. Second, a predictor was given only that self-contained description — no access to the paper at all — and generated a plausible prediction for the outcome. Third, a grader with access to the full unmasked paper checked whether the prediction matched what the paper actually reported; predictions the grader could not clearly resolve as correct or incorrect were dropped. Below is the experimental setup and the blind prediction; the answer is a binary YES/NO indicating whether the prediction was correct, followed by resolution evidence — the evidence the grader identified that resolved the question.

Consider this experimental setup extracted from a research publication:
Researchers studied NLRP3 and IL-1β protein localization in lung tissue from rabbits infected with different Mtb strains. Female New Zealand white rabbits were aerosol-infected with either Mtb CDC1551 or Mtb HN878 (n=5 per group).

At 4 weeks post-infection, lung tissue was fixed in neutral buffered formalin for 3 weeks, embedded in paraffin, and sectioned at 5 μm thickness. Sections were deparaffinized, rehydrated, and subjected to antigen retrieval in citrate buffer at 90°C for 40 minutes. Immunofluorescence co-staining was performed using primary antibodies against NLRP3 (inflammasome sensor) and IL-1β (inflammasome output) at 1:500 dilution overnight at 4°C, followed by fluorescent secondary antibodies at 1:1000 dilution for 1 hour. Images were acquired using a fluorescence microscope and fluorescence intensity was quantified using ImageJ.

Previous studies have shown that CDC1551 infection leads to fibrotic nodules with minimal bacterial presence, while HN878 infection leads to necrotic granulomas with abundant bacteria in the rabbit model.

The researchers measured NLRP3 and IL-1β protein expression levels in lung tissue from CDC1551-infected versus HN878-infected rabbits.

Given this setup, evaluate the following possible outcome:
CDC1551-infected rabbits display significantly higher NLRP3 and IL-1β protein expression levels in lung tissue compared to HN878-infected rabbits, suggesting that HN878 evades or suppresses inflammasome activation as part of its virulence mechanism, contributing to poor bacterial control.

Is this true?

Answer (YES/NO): NO